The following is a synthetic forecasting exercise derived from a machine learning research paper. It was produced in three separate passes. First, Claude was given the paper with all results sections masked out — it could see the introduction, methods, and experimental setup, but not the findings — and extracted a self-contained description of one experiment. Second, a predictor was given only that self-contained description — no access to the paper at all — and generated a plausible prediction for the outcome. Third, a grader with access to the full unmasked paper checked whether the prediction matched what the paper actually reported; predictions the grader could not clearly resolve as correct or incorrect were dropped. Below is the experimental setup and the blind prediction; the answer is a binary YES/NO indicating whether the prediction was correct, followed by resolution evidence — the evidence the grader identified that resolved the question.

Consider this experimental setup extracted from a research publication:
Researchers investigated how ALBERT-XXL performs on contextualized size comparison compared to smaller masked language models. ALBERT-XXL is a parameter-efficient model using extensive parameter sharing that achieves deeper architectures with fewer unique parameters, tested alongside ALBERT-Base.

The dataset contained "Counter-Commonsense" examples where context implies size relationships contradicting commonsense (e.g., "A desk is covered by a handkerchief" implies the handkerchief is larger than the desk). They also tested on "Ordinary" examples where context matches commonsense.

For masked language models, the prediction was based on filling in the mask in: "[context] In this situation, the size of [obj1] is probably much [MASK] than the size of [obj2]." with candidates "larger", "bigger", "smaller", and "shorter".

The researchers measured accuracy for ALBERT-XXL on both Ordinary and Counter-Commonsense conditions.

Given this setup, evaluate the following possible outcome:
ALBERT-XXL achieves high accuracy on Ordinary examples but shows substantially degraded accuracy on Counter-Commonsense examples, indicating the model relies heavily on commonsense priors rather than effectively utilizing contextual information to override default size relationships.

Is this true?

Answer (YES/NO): YES